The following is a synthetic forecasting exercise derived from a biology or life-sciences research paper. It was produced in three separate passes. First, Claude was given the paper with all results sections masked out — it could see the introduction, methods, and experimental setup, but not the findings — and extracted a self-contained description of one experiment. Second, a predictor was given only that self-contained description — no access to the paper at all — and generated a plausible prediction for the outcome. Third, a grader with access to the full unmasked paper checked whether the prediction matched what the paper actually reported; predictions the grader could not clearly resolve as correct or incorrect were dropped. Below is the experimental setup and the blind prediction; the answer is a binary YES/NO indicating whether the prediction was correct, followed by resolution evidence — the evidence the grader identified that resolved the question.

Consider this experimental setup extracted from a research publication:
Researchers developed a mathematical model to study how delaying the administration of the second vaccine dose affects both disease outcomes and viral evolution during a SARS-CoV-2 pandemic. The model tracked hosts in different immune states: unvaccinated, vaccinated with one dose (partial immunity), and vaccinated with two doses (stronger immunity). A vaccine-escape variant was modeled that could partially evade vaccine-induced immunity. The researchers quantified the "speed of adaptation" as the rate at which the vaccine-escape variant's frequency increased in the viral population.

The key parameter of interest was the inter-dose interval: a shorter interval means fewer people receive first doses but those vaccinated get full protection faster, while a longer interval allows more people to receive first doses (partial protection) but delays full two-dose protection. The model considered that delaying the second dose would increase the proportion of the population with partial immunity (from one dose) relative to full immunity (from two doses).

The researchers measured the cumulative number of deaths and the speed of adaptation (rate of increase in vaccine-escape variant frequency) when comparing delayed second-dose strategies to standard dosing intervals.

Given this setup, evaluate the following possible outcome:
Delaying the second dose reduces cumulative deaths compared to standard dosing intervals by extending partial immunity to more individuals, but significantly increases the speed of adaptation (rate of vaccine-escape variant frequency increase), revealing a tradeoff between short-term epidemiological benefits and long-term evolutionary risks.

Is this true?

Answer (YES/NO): YES